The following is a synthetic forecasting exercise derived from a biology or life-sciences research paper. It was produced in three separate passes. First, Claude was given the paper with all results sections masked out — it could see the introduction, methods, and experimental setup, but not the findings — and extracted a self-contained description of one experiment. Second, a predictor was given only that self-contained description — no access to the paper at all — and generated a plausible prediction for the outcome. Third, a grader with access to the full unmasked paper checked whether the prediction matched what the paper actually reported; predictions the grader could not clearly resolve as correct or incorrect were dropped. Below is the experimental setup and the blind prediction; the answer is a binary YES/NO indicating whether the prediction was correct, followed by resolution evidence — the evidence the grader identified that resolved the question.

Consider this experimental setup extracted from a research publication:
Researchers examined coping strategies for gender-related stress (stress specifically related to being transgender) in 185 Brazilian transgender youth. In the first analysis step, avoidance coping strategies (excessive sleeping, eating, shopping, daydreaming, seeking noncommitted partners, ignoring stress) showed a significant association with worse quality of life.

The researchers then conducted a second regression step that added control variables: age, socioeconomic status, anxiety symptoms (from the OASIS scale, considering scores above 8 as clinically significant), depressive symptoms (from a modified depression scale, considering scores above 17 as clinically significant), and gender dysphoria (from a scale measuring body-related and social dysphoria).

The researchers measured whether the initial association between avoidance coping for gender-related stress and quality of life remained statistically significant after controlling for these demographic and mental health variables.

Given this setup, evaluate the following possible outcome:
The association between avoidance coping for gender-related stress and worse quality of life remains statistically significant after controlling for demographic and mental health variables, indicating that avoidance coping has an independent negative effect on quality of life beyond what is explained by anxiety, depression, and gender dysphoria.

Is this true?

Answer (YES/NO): NO